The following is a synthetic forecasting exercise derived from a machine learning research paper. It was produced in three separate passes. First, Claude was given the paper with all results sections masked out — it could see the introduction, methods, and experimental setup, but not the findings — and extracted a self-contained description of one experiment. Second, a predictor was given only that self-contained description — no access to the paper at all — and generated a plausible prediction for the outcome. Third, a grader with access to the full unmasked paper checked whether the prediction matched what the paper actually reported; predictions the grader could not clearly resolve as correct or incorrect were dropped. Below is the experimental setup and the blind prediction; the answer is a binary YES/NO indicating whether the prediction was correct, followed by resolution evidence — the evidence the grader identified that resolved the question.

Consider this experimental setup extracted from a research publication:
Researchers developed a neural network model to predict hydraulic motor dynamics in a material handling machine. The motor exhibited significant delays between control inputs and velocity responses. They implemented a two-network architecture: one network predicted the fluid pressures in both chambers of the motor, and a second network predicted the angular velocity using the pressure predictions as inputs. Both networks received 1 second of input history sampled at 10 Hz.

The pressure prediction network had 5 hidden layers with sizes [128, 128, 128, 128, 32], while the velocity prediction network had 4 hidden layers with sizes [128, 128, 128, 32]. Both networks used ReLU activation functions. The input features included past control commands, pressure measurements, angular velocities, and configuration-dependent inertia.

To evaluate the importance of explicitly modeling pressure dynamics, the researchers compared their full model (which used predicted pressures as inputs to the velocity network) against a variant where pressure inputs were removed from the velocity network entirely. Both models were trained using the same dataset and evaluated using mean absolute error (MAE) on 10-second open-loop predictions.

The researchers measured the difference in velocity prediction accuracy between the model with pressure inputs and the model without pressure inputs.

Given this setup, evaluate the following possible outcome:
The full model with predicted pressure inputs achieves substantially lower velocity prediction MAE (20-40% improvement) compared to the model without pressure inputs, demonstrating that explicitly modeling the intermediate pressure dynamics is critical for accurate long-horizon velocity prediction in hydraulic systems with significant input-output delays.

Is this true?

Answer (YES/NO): NO